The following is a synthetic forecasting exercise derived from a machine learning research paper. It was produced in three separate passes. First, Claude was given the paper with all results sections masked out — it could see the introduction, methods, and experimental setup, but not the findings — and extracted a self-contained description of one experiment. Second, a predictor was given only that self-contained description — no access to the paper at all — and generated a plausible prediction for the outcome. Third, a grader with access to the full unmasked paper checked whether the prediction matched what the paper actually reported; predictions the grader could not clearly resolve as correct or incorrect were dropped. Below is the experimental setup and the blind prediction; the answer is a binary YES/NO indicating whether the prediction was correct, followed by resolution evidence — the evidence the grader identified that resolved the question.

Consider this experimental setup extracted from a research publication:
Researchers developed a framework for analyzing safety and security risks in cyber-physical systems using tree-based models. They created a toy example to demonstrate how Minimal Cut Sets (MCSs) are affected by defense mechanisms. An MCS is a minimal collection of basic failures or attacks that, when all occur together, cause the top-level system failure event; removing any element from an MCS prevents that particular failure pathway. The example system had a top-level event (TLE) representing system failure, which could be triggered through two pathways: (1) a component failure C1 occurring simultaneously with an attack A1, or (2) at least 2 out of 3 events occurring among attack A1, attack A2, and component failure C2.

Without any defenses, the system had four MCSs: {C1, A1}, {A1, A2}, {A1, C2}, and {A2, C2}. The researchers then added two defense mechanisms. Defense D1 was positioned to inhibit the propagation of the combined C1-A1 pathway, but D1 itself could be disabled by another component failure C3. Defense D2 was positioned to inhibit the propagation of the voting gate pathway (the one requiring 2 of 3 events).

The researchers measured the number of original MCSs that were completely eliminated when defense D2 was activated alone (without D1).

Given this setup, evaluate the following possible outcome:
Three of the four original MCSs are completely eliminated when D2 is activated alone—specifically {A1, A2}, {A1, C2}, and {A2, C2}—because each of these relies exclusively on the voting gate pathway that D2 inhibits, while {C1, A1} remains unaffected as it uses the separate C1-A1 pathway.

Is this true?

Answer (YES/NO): YES